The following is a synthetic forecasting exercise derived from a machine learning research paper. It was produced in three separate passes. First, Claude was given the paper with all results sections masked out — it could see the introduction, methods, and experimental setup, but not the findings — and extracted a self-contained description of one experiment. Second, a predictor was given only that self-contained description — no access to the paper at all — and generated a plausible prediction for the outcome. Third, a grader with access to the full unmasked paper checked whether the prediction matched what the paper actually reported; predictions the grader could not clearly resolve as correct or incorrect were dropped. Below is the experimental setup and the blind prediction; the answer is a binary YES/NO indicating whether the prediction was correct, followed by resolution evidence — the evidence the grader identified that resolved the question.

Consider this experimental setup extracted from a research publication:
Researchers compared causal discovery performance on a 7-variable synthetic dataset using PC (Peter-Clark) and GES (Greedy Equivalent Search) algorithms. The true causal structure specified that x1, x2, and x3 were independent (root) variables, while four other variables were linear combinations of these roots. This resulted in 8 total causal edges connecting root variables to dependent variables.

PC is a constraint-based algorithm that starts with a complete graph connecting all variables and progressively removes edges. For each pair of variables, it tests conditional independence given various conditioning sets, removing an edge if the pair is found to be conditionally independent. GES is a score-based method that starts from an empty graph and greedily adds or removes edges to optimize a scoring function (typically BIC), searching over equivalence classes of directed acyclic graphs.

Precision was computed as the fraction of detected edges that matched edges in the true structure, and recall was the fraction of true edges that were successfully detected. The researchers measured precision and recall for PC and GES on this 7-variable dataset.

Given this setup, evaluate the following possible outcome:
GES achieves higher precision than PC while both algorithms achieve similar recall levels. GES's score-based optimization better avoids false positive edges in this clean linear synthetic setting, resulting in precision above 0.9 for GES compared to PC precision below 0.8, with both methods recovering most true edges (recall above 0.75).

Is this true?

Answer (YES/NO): NO